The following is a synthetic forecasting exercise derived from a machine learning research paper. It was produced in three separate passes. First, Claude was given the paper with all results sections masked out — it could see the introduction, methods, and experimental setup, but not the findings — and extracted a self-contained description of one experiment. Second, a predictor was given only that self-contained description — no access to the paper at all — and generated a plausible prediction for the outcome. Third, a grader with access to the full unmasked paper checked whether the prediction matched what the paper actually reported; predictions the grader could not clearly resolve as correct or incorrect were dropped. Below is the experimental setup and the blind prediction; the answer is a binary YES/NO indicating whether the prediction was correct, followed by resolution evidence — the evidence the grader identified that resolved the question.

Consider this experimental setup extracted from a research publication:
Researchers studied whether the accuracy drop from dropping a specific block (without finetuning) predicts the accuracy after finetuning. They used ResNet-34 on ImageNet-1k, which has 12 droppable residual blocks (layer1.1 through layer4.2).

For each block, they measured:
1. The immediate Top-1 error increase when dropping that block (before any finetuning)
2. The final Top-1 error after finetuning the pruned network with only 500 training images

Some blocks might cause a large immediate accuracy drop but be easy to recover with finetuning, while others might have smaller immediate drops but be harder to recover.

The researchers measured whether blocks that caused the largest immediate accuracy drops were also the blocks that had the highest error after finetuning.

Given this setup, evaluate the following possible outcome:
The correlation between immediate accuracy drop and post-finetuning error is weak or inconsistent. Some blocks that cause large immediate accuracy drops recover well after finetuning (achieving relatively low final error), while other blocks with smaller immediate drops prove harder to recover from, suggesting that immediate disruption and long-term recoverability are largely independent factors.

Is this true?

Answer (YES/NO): YES